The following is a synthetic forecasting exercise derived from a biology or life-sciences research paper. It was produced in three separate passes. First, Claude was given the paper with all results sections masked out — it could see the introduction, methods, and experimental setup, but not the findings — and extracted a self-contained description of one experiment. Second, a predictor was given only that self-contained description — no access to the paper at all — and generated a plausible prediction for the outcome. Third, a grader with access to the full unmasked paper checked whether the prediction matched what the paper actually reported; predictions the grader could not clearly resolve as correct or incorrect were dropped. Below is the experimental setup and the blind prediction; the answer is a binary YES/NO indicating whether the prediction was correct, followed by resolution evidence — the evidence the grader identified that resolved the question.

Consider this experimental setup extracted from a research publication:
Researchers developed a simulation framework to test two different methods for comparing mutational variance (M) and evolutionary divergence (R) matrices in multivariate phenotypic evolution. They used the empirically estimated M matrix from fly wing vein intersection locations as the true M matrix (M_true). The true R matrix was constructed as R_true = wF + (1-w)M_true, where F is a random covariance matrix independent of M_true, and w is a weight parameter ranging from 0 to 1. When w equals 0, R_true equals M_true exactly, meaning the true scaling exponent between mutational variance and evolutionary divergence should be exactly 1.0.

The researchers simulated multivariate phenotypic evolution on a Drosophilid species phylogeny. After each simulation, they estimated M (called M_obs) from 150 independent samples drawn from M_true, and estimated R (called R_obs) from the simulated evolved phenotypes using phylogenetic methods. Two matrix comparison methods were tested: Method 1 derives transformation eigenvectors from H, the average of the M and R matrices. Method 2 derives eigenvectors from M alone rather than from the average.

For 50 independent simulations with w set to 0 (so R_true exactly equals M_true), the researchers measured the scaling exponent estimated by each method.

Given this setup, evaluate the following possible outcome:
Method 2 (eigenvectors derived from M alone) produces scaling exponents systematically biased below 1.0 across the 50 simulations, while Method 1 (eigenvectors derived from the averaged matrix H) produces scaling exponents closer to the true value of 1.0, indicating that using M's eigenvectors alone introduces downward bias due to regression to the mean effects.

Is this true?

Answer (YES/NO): NO